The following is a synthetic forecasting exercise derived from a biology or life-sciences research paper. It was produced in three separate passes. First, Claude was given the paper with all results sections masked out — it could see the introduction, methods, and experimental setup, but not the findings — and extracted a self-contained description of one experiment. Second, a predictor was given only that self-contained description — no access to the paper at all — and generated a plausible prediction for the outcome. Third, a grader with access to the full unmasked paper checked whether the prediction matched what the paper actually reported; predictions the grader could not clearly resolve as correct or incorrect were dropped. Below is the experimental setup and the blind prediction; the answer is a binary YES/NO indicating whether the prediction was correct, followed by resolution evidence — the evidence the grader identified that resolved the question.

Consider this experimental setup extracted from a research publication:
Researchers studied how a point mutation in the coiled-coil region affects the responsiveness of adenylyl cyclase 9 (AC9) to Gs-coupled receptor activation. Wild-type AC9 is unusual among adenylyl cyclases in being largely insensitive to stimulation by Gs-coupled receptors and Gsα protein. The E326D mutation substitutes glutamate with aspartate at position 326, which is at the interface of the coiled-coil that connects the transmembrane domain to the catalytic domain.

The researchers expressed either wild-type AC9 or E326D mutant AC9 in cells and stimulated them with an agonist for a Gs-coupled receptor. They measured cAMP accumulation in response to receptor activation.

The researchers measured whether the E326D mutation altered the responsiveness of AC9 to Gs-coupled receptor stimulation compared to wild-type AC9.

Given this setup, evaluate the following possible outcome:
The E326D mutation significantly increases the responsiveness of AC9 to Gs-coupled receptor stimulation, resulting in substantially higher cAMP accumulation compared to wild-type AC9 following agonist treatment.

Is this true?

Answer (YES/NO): YES